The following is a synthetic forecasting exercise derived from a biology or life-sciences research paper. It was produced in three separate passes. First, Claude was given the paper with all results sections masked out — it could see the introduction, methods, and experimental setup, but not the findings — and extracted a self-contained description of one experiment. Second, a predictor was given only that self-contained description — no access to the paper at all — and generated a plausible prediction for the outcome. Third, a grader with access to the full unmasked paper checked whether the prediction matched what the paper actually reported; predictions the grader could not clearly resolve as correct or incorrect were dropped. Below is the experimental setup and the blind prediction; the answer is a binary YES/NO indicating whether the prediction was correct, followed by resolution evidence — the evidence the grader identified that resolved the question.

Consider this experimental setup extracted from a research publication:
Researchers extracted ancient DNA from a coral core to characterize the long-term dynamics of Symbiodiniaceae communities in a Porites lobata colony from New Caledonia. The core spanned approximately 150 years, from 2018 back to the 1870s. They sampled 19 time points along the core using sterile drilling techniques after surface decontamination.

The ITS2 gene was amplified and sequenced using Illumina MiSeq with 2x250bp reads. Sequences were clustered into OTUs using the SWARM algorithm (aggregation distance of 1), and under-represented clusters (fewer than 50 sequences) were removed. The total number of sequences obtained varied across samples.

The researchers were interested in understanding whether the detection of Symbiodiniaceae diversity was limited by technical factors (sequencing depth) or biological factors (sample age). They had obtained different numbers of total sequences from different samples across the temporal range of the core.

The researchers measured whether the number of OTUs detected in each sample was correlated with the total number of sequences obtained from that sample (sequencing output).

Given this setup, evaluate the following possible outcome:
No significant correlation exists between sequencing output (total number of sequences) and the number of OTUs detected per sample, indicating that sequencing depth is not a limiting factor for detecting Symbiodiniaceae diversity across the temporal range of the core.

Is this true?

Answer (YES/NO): NO